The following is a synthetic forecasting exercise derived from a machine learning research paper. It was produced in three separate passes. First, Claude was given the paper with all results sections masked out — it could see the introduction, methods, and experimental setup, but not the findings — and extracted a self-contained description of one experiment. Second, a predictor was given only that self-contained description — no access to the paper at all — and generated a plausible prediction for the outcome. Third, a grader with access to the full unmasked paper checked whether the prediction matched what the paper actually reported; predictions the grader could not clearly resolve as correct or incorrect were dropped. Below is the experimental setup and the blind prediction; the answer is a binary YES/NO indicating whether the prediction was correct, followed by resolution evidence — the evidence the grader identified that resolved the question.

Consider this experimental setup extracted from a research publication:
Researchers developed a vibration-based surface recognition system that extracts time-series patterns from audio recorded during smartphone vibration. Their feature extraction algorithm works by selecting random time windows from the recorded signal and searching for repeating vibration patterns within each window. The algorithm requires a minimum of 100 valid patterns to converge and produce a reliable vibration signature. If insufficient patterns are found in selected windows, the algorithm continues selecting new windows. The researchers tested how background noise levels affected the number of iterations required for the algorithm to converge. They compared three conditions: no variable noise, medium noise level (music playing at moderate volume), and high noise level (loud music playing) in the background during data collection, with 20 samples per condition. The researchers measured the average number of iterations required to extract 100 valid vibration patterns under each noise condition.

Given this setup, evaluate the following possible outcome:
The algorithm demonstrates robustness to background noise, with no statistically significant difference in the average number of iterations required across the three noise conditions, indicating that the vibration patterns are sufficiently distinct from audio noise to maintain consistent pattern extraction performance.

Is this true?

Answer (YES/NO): NO